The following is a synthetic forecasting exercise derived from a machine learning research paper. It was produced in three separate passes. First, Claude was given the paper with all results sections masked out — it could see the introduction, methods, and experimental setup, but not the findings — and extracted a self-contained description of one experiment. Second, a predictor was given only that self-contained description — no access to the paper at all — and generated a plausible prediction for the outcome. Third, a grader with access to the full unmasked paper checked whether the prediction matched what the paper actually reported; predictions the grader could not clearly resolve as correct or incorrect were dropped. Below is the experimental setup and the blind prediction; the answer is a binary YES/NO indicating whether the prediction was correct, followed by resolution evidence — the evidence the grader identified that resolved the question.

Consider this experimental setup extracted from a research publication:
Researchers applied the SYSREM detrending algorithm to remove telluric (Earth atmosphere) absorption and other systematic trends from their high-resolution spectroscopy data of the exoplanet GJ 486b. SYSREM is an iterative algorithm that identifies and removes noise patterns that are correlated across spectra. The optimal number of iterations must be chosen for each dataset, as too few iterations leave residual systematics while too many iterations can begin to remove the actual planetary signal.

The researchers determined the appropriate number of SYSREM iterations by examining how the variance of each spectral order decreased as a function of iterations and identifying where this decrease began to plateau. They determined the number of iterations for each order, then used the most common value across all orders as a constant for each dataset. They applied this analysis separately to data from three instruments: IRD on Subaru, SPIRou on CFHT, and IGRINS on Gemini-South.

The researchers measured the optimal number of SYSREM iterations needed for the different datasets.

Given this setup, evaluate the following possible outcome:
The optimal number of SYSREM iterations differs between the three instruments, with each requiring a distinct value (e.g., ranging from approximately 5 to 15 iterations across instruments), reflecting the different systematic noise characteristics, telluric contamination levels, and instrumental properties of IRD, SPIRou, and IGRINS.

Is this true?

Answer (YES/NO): NO